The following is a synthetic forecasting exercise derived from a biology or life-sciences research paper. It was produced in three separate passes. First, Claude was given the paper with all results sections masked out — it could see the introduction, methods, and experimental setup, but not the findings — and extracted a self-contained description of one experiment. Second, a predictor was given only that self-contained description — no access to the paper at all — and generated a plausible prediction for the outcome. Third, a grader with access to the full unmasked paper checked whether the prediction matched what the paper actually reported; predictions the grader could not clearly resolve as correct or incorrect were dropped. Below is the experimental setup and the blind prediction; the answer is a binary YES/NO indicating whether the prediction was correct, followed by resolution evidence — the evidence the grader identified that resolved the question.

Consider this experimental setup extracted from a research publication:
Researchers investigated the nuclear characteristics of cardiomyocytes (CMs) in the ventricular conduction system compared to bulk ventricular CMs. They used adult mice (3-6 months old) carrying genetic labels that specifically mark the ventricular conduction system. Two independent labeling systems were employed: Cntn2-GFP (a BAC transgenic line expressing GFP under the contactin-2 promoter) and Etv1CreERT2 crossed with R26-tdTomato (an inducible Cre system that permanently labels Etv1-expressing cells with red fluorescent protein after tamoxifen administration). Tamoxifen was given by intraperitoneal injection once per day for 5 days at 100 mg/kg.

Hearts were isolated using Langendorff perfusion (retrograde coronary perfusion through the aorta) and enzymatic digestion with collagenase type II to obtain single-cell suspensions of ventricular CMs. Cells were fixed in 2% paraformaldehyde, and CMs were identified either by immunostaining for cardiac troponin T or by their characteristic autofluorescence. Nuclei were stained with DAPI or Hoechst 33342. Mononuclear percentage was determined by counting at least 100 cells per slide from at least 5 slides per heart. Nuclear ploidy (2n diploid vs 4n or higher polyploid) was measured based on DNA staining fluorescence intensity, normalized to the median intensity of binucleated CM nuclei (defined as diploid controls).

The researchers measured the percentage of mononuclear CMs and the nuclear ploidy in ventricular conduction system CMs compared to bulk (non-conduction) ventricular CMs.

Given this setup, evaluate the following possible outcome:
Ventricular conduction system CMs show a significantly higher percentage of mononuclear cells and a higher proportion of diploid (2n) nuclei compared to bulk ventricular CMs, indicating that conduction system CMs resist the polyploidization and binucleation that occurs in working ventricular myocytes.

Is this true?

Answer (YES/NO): YES